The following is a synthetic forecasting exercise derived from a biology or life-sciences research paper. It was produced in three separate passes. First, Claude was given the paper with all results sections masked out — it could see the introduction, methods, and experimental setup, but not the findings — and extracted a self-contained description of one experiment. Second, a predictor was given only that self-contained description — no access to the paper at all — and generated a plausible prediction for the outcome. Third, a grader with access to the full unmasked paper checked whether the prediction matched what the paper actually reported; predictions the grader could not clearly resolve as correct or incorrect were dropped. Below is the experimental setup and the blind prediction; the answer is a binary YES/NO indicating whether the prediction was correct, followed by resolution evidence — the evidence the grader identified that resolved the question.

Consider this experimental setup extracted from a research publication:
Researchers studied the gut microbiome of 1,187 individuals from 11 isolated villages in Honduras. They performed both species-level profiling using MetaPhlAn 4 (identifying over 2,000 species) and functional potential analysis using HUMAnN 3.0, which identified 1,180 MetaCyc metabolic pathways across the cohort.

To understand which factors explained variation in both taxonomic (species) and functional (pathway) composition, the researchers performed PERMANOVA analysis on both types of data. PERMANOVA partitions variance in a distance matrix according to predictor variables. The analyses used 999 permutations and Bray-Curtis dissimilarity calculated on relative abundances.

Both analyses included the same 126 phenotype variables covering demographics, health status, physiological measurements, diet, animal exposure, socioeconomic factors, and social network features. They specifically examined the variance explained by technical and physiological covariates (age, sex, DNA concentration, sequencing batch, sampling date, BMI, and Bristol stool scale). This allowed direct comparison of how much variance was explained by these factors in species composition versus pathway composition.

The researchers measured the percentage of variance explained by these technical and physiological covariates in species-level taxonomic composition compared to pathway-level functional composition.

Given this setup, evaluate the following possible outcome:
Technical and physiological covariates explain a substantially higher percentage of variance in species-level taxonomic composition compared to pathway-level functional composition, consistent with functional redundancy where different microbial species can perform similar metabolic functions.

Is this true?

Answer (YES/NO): NO